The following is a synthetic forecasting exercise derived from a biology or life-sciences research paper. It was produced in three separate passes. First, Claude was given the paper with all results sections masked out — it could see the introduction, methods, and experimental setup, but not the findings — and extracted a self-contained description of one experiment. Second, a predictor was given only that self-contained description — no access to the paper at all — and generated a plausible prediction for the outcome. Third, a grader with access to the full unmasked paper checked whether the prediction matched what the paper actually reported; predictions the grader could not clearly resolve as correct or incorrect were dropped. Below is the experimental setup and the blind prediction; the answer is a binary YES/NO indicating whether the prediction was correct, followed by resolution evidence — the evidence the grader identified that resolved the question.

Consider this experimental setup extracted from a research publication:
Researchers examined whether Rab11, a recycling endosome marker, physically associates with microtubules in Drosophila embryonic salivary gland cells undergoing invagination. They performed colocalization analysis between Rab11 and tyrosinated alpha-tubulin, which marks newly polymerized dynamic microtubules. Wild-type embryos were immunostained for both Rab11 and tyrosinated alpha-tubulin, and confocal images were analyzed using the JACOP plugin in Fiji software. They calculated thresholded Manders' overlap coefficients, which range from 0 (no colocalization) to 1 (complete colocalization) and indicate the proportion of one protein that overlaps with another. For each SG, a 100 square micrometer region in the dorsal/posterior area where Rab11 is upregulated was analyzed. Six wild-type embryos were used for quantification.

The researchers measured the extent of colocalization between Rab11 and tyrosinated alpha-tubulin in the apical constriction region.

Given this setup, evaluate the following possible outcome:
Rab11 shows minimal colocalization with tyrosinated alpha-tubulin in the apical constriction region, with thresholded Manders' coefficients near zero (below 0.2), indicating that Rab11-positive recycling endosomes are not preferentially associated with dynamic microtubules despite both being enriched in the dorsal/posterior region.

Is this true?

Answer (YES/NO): NO